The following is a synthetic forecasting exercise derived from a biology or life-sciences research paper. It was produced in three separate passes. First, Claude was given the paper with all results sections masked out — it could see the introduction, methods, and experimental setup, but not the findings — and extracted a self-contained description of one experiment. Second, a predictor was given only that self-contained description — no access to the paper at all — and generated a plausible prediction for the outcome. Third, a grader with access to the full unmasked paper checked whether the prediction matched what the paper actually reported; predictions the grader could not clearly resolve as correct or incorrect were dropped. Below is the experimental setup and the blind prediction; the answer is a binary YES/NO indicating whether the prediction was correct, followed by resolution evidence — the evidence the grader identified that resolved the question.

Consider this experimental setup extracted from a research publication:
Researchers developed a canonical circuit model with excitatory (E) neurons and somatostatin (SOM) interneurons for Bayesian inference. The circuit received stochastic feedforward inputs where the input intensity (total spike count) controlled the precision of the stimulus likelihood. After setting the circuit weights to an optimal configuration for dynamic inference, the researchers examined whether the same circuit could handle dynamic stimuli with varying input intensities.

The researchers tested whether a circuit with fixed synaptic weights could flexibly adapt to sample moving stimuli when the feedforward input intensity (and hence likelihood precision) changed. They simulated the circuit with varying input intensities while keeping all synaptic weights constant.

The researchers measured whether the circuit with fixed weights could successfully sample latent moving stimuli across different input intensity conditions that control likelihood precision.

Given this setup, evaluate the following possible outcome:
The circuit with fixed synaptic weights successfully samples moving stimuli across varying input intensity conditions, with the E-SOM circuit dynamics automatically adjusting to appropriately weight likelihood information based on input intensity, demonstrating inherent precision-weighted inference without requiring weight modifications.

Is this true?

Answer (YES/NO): YES